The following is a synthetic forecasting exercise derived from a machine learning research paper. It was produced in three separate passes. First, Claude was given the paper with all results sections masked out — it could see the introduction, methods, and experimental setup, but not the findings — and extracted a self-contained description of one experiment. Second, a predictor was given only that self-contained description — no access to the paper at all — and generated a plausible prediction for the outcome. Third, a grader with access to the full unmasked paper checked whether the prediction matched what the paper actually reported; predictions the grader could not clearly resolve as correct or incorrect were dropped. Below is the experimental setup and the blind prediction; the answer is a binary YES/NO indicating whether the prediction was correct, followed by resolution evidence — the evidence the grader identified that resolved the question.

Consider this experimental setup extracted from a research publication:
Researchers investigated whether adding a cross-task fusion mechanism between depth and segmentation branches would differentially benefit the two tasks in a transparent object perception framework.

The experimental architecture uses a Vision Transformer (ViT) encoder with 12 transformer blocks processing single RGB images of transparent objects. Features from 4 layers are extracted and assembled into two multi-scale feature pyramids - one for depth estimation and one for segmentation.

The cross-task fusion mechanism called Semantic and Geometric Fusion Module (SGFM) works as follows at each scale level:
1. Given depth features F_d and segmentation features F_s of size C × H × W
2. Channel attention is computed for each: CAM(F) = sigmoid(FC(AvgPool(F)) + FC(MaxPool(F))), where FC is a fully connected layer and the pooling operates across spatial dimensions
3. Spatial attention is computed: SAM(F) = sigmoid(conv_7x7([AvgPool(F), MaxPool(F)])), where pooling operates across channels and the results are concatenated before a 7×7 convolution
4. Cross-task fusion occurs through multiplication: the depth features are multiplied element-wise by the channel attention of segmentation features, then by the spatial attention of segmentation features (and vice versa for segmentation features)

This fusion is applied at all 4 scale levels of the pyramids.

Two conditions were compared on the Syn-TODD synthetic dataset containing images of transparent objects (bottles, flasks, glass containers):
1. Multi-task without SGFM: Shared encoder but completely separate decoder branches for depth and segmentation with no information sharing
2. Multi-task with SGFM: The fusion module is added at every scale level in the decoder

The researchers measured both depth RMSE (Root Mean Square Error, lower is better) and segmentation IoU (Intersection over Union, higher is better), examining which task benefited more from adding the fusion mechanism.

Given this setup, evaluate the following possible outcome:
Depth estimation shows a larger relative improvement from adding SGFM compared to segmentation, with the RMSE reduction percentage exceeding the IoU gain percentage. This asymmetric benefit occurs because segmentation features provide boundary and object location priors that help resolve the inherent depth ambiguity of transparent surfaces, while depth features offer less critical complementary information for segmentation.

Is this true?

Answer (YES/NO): YES